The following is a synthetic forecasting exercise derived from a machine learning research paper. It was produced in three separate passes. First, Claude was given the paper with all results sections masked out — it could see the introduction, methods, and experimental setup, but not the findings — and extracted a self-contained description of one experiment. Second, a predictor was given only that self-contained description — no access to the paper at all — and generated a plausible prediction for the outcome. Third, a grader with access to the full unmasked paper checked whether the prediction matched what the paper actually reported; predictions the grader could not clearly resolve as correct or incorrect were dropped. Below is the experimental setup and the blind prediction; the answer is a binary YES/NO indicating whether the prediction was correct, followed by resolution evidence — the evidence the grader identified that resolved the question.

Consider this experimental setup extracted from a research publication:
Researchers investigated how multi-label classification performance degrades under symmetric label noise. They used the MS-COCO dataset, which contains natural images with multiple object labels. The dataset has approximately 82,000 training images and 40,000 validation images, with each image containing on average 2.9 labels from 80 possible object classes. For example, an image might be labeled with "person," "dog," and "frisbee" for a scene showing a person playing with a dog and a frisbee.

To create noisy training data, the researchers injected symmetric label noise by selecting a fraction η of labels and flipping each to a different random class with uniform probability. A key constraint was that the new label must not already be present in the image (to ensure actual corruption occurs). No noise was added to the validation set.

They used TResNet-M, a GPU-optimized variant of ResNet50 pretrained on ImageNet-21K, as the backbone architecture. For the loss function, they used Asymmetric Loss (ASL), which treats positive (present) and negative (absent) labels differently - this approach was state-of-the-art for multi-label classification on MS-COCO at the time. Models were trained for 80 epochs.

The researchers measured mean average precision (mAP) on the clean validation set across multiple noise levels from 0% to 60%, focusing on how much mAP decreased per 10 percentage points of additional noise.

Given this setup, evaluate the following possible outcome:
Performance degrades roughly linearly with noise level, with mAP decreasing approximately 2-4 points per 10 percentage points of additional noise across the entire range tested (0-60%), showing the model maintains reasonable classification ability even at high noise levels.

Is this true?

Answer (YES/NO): NO